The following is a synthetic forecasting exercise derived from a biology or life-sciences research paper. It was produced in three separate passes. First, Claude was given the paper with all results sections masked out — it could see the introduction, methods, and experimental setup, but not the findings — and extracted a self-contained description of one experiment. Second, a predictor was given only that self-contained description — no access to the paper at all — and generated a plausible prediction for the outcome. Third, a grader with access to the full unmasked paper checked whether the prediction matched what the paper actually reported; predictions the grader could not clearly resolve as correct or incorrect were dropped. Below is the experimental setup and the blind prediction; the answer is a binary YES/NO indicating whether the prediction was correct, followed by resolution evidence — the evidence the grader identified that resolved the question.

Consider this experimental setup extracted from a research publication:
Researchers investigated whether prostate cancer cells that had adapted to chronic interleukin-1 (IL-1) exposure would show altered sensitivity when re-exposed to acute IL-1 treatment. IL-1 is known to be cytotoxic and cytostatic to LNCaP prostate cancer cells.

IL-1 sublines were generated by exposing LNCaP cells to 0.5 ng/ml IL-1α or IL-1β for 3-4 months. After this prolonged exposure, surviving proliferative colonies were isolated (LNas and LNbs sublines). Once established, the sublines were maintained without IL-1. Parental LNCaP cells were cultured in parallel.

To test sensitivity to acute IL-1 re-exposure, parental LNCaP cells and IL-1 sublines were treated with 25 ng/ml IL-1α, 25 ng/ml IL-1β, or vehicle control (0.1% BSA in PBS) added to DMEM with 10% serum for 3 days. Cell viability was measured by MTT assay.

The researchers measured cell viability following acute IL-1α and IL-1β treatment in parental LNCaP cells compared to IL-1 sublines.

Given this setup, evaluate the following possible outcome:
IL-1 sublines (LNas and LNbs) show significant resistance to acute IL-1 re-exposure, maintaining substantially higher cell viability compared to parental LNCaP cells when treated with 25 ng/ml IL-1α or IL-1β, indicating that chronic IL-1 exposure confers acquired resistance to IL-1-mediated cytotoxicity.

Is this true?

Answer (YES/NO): YES